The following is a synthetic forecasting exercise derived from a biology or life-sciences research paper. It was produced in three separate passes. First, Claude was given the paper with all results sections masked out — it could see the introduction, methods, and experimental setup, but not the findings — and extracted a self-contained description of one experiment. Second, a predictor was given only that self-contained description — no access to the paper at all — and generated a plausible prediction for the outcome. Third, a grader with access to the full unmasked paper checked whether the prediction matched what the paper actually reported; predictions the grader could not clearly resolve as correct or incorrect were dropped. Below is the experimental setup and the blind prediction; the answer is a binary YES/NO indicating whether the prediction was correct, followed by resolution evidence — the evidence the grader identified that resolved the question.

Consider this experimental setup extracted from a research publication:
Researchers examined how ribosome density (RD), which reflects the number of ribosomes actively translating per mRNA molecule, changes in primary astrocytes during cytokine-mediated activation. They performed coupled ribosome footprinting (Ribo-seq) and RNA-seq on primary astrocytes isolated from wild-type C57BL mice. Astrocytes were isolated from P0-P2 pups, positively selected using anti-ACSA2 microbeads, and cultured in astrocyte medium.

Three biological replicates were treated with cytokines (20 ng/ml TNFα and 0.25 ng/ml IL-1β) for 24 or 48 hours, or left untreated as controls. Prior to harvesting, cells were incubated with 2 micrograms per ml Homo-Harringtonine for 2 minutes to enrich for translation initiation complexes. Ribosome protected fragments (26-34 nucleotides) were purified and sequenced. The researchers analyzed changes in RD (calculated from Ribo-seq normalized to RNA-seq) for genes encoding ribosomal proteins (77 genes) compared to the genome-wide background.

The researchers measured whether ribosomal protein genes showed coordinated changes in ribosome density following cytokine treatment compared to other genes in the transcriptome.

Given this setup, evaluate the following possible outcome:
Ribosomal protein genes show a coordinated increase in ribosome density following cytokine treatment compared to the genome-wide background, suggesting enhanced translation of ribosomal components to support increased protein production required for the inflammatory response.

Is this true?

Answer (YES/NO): YES